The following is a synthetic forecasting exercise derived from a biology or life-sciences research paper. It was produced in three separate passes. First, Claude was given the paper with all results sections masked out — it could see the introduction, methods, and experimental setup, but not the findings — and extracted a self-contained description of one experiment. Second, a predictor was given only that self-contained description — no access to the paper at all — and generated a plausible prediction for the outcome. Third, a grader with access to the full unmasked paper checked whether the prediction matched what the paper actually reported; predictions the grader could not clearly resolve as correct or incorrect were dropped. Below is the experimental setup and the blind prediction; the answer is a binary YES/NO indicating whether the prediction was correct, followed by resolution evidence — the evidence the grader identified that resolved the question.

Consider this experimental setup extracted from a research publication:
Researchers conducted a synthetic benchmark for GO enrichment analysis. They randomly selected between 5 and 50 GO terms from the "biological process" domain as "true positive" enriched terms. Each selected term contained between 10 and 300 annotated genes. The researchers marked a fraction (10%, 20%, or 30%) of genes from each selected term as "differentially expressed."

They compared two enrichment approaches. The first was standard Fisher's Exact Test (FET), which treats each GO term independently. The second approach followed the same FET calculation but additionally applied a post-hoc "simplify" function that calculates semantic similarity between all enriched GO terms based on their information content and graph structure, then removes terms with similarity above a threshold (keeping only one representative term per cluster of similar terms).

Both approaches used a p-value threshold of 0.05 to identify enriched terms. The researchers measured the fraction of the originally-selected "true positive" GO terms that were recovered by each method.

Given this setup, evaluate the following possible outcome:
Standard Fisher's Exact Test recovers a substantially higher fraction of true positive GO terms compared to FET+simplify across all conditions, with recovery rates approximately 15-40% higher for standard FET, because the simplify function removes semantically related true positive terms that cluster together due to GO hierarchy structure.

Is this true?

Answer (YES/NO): YES